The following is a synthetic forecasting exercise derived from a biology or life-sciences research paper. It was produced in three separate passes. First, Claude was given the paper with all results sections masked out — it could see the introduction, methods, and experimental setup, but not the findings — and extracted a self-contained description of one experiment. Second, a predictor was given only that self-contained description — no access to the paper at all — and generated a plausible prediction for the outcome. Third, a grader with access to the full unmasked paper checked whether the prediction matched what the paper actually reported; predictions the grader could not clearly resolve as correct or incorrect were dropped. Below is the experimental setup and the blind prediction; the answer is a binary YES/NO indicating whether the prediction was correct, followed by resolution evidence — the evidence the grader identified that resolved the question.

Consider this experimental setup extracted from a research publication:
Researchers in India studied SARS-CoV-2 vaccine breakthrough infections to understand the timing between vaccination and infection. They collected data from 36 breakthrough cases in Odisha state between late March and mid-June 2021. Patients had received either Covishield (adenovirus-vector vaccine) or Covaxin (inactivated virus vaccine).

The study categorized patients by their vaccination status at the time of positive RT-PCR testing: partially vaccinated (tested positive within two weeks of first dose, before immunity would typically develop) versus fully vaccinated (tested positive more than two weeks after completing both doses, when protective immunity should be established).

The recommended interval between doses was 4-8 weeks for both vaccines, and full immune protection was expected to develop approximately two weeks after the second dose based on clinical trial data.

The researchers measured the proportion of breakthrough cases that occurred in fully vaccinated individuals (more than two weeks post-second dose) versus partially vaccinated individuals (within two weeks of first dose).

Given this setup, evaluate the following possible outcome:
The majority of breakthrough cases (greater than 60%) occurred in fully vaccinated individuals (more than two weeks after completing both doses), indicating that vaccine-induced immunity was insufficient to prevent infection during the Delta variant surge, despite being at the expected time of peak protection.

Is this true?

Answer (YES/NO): YES